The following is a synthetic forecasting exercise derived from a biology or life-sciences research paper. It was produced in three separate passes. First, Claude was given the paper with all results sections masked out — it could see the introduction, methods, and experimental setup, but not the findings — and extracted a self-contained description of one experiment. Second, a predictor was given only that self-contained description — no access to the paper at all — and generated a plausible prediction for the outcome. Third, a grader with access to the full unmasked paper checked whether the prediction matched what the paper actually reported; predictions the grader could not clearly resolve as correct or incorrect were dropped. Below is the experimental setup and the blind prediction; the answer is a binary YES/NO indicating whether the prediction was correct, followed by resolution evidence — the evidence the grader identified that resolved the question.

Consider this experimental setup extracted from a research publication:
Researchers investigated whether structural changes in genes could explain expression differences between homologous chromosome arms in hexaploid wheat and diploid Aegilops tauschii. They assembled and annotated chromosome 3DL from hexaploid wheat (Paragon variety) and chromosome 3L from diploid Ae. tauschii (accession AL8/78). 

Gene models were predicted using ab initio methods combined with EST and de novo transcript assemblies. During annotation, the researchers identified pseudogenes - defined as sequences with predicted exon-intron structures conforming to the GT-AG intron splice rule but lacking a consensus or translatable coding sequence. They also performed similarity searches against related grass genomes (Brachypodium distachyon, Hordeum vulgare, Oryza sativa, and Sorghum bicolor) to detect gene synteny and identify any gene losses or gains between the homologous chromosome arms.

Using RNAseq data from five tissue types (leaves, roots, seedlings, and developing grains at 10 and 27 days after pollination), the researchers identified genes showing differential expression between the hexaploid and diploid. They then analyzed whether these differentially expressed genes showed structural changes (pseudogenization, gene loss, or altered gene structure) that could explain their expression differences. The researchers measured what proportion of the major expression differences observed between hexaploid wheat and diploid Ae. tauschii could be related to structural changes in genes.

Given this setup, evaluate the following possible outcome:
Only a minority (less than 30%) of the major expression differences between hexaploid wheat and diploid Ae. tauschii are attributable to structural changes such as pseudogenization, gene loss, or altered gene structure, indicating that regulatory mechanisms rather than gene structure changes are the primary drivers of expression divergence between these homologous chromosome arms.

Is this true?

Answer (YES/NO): YES